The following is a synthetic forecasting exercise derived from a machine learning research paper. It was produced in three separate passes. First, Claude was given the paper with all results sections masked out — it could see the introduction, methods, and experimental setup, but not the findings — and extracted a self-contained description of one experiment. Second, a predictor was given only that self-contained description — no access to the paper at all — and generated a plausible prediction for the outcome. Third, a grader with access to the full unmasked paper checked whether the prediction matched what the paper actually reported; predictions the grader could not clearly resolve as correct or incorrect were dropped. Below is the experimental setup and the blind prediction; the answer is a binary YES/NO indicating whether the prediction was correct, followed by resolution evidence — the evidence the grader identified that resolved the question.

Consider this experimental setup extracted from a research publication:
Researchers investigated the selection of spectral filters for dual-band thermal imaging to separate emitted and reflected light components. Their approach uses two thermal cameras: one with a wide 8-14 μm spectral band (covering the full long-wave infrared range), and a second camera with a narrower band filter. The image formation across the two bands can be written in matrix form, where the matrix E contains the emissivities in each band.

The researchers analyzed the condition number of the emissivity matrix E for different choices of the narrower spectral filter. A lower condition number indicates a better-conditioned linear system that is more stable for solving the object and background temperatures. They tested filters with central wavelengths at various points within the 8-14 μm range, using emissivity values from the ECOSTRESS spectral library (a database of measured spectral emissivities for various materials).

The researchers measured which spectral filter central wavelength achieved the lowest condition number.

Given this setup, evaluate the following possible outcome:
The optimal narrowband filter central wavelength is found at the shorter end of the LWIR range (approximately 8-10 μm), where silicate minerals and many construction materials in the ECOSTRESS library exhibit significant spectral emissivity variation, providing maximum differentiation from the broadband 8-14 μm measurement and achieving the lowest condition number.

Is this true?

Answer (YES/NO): YES